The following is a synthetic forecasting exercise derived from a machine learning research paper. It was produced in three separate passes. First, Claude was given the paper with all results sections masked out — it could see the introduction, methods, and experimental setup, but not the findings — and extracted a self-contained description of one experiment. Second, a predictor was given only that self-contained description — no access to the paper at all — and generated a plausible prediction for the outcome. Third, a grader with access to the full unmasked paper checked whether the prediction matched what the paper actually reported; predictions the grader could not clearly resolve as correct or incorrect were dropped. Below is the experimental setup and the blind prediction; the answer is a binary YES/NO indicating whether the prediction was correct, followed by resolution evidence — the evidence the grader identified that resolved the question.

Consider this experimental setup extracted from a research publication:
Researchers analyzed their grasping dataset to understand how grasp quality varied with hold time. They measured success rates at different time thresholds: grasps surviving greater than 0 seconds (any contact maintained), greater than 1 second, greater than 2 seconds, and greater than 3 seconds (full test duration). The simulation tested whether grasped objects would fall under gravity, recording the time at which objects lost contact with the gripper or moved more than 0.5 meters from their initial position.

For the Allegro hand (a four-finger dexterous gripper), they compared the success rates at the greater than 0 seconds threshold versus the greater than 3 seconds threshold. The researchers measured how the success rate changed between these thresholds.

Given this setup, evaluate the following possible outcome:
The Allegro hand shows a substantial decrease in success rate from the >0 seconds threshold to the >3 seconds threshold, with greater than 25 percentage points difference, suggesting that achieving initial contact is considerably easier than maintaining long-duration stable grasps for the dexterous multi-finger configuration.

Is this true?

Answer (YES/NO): YES